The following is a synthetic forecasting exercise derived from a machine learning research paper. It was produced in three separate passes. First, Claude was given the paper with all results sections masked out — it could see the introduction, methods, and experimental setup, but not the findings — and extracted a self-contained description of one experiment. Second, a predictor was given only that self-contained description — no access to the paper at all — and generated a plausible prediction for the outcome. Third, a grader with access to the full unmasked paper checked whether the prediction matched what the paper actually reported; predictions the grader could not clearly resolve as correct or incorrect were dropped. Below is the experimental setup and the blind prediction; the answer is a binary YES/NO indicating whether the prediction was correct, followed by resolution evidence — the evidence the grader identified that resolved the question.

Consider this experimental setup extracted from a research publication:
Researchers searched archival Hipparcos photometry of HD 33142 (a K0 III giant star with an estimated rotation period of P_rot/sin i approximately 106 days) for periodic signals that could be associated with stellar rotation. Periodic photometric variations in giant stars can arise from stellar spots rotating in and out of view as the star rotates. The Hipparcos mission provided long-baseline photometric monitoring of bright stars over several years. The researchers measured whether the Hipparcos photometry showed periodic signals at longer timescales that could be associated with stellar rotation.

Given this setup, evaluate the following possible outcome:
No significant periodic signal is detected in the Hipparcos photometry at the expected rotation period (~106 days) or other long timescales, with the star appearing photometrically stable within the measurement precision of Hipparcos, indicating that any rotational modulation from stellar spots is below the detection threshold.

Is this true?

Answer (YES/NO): YES